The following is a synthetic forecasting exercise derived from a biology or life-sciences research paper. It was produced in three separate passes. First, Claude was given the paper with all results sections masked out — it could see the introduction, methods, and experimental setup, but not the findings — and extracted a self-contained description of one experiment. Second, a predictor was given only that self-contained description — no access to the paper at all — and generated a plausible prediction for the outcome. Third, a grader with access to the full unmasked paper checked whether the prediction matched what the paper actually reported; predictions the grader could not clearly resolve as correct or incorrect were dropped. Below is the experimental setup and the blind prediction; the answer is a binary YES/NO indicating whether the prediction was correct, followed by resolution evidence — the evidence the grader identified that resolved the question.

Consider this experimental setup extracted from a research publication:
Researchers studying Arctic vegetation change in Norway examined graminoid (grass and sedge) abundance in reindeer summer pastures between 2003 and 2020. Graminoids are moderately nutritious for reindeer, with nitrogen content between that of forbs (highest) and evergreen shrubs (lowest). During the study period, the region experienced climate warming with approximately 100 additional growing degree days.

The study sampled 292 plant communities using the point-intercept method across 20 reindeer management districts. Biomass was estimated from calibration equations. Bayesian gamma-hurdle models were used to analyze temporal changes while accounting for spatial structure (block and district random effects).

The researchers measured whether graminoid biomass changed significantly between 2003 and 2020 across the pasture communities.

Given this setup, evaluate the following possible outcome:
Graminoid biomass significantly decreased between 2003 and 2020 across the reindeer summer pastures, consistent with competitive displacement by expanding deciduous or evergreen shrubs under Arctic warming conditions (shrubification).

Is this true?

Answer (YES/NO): NO